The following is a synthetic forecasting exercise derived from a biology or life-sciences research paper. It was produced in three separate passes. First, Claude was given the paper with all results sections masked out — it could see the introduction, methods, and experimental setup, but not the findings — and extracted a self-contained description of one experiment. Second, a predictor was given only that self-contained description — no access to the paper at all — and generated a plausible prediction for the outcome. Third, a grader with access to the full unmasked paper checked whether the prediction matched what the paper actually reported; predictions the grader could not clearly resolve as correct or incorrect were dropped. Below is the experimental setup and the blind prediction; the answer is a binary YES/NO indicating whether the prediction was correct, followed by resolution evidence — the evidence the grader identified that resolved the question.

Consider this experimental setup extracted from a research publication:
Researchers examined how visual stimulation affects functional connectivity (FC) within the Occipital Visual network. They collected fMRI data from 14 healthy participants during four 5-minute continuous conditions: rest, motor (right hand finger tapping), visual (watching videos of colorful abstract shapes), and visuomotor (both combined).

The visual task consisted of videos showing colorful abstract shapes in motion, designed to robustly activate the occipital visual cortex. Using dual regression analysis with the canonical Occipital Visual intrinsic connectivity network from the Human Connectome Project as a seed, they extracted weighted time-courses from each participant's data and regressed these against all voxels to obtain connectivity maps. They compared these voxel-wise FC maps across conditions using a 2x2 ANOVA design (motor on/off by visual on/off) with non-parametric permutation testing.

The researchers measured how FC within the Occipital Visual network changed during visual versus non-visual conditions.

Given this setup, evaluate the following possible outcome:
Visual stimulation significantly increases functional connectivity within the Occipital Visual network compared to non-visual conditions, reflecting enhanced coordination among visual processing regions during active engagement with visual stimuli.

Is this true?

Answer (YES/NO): YES